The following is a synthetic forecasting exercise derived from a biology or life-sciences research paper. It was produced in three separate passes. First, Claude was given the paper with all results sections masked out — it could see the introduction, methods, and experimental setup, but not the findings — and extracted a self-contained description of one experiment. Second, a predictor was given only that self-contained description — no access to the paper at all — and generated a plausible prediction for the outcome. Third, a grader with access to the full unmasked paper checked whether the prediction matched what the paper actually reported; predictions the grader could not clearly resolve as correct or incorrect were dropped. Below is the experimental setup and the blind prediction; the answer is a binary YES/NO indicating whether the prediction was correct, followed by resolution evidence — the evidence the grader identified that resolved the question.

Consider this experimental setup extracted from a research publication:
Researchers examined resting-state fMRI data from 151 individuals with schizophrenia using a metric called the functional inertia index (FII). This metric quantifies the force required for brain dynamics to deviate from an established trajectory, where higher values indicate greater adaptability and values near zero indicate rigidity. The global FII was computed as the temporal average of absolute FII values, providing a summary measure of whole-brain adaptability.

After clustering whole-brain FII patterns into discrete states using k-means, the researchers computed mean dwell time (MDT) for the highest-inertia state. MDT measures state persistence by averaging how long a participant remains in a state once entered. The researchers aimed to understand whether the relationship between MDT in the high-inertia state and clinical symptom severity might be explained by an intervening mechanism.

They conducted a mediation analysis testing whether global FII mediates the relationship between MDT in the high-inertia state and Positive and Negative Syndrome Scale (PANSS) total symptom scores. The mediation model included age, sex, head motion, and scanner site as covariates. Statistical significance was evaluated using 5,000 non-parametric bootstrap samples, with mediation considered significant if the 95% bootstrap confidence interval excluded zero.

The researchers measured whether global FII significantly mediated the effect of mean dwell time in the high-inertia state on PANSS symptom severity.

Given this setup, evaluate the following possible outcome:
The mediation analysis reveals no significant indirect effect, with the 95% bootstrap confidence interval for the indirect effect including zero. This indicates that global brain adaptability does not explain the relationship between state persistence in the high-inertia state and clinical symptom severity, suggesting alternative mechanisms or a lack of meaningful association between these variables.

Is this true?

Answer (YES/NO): NO